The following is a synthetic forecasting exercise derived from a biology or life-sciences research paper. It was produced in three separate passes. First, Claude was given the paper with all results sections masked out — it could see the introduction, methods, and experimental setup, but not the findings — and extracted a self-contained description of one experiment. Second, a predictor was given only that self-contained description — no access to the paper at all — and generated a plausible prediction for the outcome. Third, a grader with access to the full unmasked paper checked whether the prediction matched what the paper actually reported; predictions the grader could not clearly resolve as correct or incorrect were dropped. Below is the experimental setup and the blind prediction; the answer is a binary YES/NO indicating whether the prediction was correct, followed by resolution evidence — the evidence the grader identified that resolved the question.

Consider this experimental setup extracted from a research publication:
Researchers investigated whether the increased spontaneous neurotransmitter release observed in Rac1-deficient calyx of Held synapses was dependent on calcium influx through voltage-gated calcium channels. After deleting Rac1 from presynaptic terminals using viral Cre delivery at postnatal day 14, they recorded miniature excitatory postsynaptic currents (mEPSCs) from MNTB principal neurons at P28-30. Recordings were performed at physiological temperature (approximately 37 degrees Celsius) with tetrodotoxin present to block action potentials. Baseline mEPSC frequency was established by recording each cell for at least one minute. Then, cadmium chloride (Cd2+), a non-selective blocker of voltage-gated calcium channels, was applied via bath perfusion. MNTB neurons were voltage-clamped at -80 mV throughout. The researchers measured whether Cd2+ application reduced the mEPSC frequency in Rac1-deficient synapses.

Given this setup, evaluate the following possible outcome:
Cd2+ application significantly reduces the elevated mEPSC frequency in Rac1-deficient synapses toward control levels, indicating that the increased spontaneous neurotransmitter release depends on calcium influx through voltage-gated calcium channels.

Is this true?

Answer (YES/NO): NO